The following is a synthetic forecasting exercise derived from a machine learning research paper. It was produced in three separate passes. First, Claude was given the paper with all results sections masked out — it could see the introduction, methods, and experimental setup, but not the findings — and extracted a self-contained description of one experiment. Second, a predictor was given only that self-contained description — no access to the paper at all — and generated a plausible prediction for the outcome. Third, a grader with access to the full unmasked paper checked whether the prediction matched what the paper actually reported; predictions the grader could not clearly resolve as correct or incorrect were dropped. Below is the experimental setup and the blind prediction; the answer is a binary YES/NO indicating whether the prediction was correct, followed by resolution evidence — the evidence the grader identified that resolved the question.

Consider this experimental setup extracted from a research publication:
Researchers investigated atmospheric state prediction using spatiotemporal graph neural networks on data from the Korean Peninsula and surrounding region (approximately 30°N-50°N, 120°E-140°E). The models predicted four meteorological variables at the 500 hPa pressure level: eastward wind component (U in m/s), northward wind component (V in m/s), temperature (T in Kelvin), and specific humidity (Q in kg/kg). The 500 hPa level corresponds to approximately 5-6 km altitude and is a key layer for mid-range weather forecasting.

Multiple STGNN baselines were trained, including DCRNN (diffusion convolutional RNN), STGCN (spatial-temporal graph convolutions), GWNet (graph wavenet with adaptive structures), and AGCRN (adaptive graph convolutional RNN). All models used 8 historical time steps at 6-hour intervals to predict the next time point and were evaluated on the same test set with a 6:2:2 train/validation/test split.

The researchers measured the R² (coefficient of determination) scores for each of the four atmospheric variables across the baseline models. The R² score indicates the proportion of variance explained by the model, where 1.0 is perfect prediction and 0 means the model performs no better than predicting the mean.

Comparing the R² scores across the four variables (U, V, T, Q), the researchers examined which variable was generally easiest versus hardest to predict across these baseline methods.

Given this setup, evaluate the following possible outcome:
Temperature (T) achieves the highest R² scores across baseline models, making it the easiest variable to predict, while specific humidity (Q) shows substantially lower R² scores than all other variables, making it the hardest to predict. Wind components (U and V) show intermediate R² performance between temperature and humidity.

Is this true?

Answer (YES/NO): NO